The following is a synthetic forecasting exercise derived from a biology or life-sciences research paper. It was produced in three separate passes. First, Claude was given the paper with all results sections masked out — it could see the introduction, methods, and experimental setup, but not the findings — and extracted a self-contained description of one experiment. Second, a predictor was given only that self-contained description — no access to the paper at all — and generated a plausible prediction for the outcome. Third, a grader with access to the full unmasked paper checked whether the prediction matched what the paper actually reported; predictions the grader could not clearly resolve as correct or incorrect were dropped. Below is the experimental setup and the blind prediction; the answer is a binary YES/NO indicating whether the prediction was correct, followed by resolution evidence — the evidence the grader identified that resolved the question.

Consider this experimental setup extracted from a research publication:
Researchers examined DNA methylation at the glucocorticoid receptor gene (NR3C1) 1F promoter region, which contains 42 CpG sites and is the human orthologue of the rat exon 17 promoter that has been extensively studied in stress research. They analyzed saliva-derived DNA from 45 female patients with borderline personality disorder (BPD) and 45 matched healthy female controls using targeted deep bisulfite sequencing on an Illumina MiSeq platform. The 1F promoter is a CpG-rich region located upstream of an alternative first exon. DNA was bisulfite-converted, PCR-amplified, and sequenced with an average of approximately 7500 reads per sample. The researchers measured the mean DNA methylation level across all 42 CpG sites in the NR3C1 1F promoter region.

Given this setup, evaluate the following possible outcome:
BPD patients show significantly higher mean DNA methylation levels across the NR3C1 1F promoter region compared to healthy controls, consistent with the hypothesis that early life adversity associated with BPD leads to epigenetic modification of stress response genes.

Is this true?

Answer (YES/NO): NO